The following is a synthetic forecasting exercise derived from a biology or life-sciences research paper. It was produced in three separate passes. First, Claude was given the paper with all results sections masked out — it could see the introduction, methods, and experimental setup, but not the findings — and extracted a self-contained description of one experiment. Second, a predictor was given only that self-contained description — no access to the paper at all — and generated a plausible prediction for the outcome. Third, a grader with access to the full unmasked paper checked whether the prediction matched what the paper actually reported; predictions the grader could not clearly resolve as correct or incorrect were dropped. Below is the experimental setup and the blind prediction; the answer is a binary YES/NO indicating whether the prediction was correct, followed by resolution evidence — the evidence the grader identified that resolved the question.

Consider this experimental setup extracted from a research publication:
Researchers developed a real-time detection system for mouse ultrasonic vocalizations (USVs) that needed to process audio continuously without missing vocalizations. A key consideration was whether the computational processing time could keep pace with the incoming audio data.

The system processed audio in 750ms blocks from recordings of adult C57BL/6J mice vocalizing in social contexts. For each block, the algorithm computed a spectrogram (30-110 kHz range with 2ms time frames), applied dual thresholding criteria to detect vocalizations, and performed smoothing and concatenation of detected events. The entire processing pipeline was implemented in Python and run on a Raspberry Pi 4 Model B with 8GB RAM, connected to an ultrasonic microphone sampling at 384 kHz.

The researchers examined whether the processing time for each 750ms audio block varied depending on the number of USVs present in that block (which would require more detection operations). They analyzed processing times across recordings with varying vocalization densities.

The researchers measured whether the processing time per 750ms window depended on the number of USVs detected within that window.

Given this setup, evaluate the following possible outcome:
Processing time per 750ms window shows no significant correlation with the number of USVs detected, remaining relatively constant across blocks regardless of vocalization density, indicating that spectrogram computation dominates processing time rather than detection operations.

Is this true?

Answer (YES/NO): NO